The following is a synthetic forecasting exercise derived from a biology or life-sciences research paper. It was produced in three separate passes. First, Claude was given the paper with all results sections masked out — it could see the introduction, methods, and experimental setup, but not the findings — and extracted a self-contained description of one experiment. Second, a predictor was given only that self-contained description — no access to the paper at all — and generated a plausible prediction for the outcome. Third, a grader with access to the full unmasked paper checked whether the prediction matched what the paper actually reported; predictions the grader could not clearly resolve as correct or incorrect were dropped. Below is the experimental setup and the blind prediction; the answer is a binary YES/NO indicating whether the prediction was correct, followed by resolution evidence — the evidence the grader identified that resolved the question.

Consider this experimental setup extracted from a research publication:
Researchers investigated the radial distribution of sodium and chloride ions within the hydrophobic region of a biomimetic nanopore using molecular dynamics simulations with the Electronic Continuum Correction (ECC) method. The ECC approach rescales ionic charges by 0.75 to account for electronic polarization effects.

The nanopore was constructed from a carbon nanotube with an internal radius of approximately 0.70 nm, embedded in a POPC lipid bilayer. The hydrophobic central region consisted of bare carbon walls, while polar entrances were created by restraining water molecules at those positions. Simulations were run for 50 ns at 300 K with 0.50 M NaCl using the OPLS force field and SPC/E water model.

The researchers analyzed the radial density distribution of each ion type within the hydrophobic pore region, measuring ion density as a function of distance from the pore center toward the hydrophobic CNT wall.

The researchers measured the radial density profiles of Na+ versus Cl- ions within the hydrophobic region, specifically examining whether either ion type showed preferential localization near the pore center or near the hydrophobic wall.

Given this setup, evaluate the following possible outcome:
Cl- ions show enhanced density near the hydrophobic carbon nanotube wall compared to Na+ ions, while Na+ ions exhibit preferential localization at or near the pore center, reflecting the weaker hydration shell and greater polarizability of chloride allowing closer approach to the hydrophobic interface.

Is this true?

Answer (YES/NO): YES